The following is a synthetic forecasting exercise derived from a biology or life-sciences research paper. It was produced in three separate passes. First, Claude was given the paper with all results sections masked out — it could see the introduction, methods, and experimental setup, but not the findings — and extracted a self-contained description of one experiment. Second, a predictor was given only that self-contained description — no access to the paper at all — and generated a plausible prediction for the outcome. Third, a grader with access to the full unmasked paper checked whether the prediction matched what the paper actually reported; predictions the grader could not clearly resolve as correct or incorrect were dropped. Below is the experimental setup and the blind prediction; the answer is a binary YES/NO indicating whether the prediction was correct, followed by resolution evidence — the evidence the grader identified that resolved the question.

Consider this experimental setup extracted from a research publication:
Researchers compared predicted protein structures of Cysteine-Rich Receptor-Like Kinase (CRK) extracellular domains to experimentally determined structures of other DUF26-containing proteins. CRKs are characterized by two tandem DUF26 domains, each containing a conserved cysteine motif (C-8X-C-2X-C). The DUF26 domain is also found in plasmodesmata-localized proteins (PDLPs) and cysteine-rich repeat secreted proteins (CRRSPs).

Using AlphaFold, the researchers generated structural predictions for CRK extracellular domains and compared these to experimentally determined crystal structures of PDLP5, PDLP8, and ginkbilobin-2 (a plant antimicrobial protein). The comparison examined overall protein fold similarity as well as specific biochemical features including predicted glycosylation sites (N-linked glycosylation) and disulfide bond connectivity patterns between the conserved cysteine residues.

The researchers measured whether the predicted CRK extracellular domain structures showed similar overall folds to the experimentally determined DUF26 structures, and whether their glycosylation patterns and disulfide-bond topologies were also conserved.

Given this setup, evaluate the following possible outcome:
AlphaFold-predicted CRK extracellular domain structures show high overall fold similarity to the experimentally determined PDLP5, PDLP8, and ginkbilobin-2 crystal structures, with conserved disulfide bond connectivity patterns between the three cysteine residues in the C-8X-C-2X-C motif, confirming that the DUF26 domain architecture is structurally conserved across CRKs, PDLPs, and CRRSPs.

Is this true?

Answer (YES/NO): NO